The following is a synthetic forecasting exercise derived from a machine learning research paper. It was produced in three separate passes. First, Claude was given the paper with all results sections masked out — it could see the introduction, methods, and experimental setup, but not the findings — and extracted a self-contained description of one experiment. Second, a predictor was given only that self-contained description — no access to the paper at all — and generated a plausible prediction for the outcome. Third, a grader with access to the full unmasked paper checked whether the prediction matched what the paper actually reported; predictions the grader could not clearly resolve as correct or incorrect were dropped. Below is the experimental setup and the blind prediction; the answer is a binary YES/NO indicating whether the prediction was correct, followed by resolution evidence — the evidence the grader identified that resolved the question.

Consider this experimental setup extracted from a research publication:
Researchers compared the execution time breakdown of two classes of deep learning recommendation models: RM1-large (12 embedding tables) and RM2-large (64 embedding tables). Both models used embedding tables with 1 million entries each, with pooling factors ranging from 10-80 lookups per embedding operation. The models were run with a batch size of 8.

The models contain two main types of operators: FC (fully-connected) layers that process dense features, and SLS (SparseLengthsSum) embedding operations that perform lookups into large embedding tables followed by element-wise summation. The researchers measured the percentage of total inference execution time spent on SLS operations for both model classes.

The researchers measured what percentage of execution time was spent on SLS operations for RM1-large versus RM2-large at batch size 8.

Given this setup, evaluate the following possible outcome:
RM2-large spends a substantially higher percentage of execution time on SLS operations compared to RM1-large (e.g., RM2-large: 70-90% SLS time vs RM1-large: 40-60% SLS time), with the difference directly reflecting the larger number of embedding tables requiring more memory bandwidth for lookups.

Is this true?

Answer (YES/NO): NO